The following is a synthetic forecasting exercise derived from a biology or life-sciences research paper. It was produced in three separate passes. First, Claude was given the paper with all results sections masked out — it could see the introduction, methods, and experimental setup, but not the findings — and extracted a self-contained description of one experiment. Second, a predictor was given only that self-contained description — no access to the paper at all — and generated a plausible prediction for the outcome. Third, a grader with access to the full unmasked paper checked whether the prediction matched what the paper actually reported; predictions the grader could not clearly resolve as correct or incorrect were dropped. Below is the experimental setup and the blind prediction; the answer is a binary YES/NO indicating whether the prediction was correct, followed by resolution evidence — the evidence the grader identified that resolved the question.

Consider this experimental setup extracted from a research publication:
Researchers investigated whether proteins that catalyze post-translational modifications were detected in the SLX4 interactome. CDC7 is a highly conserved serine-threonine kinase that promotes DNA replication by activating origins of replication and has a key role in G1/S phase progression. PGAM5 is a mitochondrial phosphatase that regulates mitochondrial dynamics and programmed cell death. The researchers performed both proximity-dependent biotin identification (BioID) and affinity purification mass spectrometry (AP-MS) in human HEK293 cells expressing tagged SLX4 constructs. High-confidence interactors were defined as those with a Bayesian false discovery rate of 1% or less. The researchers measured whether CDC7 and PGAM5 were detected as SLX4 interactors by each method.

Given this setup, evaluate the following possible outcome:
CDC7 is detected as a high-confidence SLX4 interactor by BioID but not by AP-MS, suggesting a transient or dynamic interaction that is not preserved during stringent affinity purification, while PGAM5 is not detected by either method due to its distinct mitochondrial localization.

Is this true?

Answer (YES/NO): NO